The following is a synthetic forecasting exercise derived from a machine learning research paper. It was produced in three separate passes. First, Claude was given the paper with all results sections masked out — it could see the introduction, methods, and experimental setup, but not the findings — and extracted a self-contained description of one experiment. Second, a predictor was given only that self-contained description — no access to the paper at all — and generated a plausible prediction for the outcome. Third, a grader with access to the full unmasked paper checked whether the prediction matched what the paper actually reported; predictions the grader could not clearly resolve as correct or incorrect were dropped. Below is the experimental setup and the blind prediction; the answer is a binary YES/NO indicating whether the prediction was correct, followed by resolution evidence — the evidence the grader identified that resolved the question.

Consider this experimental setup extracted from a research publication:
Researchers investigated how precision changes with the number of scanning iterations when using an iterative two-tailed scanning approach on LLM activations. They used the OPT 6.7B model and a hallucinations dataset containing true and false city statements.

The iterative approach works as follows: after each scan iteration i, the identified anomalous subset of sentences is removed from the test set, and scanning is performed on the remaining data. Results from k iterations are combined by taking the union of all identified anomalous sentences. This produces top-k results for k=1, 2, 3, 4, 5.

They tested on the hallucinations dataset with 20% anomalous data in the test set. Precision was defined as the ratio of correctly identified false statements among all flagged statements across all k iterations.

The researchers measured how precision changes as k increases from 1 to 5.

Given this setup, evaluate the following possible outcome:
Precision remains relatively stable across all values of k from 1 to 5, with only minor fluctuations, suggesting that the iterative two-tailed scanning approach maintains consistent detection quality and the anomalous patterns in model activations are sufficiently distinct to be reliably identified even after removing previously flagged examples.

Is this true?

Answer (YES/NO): NO